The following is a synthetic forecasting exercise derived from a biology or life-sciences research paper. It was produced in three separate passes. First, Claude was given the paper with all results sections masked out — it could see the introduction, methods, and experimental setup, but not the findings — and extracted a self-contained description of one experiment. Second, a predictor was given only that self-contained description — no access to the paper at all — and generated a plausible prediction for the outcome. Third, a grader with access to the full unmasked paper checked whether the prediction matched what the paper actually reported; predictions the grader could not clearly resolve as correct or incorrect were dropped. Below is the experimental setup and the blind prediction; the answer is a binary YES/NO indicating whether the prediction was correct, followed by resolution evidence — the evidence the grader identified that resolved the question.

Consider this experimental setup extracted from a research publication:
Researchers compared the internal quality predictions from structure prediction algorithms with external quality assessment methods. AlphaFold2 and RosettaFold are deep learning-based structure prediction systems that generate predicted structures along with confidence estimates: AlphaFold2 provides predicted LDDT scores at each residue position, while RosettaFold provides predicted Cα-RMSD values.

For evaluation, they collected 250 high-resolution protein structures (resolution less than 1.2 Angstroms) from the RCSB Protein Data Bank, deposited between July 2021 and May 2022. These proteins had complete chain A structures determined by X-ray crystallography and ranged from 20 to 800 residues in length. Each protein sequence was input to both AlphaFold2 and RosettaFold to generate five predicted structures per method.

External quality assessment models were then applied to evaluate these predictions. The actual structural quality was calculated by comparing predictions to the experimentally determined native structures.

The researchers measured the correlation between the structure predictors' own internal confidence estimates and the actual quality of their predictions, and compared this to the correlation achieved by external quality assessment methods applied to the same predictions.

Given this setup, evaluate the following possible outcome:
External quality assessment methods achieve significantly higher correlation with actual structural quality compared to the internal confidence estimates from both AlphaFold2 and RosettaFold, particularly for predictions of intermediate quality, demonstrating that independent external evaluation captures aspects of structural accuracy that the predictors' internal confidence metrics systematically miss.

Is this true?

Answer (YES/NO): NO